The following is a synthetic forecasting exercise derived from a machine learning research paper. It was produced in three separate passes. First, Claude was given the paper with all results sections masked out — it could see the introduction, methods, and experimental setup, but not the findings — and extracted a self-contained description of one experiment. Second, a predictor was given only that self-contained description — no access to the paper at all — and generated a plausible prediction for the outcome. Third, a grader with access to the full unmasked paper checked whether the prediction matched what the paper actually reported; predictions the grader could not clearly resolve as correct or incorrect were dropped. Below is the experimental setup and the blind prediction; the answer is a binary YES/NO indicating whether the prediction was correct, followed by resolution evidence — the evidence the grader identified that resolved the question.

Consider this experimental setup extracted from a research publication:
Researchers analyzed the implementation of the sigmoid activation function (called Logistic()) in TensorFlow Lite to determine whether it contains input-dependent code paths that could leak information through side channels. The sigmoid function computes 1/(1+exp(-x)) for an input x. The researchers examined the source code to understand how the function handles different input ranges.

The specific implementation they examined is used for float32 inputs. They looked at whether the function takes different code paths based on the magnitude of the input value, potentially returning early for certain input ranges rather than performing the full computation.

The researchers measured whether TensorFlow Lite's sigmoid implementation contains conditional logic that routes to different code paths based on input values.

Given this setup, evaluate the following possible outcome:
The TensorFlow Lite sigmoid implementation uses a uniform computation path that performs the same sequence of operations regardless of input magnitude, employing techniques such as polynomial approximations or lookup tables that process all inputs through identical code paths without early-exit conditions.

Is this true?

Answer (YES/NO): NO